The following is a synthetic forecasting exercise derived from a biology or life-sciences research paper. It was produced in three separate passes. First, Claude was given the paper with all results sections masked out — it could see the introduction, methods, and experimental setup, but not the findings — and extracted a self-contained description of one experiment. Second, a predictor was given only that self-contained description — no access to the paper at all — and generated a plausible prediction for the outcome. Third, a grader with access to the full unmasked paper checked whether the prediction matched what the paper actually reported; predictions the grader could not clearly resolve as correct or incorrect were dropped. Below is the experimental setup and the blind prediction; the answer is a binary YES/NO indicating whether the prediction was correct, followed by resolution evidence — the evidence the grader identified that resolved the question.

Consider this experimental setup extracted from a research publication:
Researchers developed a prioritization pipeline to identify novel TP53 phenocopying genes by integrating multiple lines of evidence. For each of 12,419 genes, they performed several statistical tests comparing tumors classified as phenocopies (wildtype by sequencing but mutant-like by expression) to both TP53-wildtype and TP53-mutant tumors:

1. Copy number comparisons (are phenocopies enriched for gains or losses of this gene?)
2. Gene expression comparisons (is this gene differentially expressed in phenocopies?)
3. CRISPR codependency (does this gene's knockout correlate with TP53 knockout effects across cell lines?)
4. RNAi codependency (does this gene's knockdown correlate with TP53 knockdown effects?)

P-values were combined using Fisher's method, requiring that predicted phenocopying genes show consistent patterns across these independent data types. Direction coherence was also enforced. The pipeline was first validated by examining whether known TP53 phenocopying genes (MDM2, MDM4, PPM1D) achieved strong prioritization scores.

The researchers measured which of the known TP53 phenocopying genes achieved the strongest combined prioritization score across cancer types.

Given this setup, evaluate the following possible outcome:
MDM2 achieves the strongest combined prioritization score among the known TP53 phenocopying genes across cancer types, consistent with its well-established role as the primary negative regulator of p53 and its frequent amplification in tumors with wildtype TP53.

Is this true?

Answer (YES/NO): NO